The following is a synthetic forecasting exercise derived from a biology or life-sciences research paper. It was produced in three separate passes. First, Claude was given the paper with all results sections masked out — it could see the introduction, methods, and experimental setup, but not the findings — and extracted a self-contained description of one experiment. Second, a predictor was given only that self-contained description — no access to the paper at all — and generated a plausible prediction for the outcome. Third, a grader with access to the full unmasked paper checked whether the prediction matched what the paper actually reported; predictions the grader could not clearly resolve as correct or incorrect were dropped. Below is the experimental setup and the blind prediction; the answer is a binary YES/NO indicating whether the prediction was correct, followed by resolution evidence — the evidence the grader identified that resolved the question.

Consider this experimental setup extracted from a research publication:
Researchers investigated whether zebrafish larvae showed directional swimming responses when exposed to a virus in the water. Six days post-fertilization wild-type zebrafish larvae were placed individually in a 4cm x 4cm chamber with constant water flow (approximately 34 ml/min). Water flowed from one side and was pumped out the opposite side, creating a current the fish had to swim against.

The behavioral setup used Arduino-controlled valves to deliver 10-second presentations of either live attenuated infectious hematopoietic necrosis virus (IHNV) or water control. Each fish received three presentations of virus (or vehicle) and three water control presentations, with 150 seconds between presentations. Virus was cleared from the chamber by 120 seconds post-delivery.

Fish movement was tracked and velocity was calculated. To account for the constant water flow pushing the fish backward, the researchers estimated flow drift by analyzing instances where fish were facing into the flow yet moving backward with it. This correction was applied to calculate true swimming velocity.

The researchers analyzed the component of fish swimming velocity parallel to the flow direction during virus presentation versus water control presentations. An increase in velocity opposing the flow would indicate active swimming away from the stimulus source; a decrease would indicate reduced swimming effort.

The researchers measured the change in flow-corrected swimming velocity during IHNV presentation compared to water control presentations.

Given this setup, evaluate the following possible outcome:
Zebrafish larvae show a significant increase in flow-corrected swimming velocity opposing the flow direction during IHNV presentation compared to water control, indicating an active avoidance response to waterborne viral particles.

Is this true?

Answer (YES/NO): NO